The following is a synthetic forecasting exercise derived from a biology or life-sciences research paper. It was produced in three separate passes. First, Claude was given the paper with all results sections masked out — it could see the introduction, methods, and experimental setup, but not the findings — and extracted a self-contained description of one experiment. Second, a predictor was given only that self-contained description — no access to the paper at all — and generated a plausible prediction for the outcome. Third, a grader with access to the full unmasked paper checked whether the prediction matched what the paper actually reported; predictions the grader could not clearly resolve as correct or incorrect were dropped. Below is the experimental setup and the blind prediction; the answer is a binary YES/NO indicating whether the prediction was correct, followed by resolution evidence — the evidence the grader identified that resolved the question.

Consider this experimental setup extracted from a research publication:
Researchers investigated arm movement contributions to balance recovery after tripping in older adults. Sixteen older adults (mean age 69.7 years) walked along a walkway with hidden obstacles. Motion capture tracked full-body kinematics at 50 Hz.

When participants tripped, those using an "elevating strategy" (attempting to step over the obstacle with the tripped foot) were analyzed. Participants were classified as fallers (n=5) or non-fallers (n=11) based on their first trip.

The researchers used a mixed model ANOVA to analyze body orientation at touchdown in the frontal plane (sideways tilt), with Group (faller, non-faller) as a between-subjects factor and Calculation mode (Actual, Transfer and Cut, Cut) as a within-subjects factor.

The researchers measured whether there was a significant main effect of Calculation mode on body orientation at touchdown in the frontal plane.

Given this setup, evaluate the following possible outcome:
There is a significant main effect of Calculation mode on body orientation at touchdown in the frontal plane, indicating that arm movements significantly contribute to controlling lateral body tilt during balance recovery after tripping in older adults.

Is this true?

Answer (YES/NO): YES